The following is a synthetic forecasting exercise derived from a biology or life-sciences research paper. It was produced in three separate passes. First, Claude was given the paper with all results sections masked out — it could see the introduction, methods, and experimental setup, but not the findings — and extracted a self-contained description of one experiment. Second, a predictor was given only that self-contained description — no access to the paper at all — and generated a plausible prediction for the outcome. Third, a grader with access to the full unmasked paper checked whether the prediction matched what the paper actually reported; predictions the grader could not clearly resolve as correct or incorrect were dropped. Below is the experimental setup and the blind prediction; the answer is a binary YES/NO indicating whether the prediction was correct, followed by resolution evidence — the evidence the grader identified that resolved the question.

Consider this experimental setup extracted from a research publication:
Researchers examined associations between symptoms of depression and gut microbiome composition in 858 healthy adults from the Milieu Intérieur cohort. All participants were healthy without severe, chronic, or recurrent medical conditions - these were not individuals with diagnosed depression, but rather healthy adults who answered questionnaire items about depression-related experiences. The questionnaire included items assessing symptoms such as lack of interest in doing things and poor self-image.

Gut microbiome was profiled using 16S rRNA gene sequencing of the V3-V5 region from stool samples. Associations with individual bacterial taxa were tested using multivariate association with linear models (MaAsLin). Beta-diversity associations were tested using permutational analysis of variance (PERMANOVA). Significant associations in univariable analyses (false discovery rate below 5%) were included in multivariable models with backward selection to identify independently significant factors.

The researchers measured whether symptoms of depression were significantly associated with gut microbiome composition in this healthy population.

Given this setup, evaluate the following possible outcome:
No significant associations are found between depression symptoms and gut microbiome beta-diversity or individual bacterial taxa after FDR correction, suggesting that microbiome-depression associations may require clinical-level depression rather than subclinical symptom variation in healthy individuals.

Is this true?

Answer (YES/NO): YES